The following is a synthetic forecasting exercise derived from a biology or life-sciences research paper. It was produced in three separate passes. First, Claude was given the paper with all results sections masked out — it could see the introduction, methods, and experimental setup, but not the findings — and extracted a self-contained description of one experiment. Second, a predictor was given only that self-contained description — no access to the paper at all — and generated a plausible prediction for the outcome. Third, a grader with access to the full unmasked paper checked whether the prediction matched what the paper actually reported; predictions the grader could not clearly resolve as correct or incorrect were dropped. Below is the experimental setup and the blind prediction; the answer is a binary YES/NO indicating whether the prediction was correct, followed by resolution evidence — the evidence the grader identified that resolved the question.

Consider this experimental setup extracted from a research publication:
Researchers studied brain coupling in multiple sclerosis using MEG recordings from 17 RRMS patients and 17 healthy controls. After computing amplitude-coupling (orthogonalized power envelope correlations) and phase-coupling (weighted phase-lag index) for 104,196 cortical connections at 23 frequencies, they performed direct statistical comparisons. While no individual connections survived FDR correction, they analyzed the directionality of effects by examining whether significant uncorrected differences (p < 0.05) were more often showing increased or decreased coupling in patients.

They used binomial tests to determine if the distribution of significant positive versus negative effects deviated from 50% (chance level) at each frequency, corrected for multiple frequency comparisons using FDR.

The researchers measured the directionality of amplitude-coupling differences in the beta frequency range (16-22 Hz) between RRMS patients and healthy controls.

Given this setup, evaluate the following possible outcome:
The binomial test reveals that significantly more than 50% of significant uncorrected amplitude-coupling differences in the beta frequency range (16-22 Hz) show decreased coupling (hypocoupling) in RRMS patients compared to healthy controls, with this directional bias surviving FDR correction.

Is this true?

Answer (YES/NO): YES